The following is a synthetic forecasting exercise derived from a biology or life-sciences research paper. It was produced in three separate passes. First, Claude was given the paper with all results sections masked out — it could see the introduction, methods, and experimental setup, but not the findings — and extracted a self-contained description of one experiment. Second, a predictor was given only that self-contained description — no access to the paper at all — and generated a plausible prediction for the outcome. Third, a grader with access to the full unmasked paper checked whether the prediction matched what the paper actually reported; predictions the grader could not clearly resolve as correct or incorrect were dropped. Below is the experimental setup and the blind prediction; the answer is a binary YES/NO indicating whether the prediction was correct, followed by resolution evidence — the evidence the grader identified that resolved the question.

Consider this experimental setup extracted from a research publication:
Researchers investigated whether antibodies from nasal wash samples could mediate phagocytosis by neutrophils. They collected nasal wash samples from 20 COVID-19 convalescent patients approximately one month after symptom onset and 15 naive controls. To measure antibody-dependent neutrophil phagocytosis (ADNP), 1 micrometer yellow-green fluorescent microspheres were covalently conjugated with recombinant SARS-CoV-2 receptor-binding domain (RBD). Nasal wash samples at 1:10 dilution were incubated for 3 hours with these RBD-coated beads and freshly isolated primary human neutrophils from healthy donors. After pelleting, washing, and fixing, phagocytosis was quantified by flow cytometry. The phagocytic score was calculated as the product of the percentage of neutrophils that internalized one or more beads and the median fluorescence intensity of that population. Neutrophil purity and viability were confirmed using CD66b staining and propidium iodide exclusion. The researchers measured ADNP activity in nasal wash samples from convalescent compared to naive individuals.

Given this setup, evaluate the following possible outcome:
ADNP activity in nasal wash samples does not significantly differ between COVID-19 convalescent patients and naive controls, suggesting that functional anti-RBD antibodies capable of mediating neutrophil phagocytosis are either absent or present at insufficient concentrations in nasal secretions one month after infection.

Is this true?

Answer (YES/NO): YES